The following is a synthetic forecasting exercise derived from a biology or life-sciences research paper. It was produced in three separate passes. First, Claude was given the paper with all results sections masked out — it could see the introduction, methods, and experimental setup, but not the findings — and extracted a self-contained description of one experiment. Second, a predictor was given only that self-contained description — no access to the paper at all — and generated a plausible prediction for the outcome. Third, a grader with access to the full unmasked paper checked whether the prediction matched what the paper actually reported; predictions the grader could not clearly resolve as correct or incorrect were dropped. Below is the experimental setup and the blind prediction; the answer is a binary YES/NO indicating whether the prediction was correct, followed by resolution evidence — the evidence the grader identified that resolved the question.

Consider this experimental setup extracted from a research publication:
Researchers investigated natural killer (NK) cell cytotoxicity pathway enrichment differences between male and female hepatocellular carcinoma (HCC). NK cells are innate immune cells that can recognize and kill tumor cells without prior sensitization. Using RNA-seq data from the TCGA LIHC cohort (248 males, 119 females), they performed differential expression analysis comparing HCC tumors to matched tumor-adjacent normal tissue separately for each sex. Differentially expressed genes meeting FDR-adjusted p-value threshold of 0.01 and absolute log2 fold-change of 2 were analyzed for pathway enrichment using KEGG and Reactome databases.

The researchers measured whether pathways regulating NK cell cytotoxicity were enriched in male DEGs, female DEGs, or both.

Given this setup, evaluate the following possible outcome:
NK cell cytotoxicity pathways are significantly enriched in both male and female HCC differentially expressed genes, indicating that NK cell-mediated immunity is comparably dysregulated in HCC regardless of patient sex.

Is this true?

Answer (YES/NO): NO